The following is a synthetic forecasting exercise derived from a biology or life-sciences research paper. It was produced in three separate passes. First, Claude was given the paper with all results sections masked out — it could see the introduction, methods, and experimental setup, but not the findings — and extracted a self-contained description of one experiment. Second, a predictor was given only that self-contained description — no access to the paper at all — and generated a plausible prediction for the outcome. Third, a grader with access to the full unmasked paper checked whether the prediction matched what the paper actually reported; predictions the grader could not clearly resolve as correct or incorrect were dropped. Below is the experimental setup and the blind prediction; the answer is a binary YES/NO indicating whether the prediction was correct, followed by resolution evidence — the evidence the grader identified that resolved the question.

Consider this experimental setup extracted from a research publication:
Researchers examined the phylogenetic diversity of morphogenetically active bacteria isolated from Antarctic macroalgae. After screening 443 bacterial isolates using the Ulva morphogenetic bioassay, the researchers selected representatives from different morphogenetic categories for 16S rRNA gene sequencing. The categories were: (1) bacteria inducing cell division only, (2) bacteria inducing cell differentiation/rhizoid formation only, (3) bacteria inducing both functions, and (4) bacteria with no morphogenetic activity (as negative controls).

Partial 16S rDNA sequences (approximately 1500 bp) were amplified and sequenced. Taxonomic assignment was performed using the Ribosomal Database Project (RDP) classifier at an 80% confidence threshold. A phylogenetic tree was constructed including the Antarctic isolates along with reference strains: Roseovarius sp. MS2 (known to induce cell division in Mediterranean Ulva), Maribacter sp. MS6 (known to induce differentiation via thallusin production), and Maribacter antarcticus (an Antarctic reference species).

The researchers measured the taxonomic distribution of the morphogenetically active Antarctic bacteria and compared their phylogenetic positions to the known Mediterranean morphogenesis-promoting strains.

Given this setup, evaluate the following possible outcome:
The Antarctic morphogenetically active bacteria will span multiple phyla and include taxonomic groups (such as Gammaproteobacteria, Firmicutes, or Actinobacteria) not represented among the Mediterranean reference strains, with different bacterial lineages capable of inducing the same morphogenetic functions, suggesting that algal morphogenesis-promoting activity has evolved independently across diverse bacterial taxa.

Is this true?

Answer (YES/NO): NO